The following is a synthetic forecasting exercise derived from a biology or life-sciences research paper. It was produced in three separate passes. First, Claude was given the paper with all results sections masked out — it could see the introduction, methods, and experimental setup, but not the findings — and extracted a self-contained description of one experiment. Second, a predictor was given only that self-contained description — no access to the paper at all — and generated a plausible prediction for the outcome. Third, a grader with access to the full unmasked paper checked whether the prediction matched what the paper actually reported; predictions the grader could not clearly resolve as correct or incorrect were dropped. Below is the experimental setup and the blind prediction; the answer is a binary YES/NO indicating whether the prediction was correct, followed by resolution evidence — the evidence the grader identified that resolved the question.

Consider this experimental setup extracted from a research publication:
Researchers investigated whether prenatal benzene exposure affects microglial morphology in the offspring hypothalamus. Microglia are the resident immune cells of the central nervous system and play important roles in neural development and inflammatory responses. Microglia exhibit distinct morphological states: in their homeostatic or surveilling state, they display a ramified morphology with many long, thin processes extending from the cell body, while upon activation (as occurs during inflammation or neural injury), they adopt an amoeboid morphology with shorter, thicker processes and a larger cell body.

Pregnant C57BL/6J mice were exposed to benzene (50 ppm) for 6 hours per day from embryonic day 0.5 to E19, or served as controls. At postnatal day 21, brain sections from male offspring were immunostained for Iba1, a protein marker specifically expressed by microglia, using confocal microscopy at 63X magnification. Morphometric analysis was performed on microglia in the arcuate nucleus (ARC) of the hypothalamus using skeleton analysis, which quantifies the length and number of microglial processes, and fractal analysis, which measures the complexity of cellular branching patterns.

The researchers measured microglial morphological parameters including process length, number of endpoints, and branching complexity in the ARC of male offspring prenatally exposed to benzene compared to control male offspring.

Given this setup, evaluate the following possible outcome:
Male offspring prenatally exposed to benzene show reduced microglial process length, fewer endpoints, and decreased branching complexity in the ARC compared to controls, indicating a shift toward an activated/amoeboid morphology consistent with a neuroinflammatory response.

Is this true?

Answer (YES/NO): NO